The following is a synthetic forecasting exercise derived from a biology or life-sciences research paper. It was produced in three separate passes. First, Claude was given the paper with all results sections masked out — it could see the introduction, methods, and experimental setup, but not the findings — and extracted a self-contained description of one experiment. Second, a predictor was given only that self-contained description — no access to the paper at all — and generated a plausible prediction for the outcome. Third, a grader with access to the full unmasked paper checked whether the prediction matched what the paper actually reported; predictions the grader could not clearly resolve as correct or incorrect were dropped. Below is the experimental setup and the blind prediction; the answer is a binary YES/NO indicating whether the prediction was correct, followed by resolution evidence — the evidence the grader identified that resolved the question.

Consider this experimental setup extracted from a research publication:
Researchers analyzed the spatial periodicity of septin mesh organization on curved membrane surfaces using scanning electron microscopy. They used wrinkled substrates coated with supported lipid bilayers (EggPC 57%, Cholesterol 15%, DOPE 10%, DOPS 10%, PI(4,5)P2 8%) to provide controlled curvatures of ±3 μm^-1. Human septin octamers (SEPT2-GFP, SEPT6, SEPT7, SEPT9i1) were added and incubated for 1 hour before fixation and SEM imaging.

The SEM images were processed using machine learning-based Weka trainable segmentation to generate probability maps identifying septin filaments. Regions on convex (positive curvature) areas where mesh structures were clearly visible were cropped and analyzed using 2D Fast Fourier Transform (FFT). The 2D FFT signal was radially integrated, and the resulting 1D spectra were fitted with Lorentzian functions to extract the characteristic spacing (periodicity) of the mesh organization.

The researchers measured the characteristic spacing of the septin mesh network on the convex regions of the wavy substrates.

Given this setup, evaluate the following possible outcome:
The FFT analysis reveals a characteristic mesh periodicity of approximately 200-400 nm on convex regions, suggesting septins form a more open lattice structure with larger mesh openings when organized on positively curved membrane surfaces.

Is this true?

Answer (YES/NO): NO